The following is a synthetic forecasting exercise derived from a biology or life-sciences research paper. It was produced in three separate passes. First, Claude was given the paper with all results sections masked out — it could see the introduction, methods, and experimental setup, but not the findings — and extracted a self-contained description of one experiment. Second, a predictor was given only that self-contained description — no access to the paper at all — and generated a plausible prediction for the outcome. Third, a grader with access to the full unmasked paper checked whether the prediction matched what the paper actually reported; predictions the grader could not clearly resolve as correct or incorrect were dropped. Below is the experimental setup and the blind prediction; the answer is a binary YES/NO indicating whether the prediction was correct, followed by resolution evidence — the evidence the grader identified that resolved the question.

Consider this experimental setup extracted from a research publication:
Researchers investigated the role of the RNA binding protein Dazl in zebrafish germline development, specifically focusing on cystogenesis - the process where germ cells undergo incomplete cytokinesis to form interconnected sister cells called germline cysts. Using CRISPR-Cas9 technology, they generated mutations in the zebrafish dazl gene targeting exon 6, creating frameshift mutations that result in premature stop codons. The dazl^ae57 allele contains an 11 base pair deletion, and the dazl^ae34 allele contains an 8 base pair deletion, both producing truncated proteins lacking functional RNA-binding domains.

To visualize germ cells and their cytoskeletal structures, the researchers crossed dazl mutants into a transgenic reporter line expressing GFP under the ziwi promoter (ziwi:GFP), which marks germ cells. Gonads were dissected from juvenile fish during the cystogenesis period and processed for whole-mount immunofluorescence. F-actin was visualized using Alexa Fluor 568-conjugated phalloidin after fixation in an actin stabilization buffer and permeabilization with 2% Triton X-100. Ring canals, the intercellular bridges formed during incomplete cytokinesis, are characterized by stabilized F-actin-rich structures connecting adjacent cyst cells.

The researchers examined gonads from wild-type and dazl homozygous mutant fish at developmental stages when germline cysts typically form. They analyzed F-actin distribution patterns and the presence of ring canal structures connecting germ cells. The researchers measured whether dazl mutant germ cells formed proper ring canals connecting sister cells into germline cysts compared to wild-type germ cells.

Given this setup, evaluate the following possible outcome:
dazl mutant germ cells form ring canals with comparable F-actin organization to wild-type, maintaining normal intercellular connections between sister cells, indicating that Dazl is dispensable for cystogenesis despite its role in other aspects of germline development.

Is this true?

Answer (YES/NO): NO